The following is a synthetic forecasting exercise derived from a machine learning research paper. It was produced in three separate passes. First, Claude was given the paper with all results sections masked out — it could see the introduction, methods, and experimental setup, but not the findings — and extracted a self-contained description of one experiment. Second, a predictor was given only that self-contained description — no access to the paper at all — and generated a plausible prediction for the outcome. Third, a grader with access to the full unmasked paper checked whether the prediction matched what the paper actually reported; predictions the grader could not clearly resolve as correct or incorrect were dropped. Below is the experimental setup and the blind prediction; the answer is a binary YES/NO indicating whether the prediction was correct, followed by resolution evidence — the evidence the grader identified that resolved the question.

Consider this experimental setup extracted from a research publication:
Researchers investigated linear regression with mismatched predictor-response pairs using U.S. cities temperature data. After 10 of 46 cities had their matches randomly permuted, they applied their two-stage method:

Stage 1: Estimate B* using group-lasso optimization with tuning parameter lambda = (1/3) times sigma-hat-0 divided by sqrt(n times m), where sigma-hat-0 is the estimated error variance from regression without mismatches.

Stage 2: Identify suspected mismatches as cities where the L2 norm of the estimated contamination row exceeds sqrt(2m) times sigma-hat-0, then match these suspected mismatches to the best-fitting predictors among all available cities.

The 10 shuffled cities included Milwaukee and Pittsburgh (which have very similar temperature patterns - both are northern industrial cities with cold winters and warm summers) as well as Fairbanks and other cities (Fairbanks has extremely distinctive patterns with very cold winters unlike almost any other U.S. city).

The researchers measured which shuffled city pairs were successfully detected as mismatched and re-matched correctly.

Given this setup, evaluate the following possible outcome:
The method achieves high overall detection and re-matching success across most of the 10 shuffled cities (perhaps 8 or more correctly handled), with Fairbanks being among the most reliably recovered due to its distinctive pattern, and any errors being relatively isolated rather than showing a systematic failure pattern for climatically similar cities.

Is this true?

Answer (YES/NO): NO